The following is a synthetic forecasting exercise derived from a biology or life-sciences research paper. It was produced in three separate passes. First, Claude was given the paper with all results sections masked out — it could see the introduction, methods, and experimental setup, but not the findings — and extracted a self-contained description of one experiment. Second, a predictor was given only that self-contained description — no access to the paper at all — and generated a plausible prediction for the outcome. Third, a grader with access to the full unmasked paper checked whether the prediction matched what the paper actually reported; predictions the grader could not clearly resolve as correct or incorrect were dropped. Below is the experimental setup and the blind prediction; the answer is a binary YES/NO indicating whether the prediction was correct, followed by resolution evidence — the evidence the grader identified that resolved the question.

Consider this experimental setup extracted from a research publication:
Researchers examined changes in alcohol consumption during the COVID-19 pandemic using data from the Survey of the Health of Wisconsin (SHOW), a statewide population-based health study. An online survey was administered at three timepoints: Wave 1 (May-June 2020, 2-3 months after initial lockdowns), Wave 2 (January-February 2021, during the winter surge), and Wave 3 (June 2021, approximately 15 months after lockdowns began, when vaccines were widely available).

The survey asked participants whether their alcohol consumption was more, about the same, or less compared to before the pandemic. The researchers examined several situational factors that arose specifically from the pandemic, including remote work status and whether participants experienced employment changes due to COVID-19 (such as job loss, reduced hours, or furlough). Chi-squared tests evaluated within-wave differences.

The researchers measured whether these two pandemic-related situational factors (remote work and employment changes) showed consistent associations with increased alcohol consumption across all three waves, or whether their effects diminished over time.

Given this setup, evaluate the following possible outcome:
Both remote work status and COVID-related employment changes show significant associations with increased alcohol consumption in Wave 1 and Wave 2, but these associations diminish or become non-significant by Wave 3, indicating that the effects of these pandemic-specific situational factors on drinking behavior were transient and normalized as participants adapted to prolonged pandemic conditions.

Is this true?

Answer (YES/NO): NO